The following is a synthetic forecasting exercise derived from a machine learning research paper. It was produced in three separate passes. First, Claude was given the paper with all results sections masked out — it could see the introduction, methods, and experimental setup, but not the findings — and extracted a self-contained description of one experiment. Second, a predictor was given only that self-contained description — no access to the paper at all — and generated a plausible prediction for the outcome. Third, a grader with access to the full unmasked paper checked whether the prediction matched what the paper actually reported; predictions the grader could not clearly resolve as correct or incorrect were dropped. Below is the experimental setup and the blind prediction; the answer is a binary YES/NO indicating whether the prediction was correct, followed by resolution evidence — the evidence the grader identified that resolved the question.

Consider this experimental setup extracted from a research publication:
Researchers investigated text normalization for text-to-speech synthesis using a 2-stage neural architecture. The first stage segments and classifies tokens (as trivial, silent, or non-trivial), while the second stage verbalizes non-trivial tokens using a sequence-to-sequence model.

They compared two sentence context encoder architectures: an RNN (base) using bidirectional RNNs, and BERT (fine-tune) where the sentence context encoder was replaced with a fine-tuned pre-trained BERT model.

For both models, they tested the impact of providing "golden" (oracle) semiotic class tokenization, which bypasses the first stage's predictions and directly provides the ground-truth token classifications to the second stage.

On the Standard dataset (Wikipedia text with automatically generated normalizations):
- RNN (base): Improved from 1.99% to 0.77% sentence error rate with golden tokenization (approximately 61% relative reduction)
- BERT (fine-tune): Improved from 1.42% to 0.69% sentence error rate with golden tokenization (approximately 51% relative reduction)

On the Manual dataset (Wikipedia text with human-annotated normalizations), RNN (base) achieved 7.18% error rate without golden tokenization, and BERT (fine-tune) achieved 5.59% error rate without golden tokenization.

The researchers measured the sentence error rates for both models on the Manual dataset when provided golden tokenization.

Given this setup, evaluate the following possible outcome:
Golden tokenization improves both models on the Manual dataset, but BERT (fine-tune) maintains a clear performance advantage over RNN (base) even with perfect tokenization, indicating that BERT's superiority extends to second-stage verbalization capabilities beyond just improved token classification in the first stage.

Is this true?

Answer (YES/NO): NO